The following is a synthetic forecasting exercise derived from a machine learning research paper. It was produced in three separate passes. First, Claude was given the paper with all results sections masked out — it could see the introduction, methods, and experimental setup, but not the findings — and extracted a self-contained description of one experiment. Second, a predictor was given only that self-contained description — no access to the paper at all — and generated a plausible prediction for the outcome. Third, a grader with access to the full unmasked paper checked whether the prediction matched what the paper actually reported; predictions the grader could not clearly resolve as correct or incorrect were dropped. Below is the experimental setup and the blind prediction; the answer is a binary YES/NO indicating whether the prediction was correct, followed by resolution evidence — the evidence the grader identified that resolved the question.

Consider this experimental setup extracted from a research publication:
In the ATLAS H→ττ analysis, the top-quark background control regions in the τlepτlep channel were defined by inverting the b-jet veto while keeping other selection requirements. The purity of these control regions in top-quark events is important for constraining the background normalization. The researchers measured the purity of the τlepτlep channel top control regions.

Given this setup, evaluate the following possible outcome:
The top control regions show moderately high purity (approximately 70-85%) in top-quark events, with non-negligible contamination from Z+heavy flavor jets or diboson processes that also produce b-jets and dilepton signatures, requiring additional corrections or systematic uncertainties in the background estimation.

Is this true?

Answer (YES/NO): YES